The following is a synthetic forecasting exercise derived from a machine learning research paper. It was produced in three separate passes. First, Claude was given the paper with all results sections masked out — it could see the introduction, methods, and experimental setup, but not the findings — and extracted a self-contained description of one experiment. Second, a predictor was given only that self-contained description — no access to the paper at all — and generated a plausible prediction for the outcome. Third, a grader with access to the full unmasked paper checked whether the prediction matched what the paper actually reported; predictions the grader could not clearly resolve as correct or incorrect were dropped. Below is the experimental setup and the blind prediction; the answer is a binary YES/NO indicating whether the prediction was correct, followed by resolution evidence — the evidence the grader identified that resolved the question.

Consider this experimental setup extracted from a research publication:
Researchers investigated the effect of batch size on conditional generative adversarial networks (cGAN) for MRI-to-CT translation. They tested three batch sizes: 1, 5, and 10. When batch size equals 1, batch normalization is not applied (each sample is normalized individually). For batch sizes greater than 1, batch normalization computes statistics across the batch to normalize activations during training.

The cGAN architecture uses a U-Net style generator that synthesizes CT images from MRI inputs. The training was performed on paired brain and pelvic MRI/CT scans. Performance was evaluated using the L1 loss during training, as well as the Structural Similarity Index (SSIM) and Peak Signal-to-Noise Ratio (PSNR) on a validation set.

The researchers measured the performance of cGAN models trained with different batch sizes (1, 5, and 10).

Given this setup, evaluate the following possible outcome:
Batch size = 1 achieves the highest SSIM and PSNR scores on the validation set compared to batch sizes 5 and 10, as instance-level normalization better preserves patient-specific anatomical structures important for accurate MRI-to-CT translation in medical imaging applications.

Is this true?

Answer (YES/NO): NO